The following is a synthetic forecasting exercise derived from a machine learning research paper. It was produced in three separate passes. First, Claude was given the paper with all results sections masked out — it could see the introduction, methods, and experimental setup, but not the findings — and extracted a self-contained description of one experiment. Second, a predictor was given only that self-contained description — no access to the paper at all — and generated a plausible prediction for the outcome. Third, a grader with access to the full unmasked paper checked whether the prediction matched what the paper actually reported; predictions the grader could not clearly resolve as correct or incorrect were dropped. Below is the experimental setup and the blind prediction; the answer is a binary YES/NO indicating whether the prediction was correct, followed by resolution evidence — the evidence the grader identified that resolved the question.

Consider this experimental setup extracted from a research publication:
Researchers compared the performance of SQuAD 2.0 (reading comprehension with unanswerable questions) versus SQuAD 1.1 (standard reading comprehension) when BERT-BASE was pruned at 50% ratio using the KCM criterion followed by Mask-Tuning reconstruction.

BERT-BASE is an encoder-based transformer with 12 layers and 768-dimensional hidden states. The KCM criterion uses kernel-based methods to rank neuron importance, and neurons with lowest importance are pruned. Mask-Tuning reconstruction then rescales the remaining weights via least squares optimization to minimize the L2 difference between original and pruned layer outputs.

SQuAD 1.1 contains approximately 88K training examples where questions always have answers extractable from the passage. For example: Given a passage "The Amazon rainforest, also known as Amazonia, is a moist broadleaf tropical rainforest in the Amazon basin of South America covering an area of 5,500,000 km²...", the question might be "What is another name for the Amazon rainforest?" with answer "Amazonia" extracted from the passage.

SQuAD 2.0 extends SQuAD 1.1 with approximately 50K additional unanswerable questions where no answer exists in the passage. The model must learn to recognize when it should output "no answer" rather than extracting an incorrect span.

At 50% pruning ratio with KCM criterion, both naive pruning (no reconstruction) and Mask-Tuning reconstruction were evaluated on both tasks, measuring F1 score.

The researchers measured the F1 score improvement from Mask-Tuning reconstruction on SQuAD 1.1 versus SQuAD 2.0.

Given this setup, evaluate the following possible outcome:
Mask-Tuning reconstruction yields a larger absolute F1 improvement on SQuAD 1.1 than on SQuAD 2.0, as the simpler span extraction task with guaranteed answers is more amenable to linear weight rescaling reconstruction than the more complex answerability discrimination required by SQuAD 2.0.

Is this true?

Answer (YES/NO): YES